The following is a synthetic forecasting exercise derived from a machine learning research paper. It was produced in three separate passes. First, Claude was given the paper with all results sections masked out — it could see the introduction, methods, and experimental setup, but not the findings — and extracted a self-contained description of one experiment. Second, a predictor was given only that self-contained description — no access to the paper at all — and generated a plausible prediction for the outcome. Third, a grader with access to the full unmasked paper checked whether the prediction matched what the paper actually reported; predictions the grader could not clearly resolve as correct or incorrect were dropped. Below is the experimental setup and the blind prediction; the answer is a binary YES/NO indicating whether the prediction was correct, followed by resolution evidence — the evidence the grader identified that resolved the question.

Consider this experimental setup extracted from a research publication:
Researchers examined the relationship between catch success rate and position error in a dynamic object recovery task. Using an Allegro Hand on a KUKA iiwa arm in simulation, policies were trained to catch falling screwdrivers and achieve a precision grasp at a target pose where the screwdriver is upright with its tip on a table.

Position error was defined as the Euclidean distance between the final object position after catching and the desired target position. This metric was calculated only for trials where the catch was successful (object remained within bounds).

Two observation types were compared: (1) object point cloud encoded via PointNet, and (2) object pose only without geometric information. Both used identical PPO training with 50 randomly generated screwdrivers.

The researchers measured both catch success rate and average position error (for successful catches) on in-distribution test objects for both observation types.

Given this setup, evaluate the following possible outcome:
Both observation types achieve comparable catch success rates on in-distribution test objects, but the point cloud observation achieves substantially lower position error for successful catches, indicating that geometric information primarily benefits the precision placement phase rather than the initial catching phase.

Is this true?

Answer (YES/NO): NO